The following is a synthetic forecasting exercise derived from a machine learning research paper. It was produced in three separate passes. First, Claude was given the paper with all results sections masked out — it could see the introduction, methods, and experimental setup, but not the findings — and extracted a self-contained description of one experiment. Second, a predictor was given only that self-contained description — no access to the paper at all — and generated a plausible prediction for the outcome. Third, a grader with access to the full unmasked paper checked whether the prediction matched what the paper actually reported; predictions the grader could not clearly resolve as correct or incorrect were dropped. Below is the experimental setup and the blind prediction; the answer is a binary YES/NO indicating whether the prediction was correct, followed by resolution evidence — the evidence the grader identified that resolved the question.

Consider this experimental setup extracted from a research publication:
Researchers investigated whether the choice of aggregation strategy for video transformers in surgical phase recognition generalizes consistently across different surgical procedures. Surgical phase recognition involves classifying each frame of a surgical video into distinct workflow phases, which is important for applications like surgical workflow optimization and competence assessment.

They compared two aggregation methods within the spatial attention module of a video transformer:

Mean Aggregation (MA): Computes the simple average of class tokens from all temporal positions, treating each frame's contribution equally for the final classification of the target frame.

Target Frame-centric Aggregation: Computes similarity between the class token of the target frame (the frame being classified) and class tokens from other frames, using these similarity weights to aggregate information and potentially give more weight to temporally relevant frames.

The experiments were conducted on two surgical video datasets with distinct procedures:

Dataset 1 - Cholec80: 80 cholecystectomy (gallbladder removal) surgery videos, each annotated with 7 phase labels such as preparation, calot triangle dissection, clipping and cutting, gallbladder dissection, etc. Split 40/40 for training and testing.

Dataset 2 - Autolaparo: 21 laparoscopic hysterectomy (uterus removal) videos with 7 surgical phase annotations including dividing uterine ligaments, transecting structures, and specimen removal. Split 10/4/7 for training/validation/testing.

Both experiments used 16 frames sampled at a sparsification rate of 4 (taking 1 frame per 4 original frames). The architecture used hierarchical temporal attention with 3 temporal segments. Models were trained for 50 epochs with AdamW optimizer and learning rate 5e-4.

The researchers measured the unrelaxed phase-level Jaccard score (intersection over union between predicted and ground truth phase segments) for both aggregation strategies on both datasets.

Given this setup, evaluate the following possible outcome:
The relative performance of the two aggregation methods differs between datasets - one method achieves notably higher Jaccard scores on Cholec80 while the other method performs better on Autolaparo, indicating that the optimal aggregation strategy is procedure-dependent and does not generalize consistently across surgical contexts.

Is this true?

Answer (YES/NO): YES